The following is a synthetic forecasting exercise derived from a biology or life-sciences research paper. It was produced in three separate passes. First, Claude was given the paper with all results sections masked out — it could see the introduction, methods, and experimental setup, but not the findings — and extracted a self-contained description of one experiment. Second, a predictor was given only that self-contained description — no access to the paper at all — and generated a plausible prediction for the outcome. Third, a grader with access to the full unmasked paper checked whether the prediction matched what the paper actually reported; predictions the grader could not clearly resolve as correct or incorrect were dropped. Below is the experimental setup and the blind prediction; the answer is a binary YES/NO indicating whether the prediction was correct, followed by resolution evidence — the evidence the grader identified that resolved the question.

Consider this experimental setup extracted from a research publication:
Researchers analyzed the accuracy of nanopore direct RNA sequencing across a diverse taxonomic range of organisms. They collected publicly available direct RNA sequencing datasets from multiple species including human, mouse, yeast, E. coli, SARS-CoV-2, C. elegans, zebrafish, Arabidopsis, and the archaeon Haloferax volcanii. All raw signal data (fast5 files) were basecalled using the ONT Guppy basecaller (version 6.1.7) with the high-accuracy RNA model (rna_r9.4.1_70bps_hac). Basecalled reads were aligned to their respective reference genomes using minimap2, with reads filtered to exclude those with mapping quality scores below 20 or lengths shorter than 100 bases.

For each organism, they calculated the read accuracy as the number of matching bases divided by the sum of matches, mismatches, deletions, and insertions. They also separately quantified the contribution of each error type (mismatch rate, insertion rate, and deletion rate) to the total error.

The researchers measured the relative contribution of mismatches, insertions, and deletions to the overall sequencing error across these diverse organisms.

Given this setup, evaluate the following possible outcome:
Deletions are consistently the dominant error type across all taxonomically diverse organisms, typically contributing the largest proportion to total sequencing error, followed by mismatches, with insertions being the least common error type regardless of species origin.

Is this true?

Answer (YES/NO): NO